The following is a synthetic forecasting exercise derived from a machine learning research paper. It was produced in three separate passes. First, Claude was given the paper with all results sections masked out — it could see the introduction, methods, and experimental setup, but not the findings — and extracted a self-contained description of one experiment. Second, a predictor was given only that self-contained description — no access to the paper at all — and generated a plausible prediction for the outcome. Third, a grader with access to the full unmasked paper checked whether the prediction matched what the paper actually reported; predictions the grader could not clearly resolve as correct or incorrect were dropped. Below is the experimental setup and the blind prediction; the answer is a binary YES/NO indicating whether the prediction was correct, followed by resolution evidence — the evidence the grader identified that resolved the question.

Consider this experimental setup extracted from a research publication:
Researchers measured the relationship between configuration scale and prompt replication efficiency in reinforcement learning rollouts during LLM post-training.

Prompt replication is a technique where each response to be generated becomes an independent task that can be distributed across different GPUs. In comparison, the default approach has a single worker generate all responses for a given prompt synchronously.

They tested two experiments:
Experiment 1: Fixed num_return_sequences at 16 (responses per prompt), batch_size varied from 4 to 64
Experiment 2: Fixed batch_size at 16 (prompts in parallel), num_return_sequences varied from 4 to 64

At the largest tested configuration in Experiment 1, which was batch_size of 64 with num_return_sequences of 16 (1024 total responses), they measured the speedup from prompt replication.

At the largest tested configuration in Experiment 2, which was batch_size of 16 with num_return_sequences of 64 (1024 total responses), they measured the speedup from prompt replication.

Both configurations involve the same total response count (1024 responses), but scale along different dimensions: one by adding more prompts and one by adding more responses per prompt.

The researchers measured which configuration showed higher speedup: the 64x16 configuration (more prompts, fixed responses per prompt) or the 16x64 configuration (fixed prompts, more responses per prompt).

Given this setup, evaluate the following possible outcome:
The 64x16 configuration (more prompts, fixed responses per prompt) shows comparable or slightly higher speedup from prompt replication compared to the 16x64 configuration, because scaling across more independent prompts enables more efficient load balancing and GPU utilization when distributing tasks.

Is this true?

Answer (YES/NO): YES